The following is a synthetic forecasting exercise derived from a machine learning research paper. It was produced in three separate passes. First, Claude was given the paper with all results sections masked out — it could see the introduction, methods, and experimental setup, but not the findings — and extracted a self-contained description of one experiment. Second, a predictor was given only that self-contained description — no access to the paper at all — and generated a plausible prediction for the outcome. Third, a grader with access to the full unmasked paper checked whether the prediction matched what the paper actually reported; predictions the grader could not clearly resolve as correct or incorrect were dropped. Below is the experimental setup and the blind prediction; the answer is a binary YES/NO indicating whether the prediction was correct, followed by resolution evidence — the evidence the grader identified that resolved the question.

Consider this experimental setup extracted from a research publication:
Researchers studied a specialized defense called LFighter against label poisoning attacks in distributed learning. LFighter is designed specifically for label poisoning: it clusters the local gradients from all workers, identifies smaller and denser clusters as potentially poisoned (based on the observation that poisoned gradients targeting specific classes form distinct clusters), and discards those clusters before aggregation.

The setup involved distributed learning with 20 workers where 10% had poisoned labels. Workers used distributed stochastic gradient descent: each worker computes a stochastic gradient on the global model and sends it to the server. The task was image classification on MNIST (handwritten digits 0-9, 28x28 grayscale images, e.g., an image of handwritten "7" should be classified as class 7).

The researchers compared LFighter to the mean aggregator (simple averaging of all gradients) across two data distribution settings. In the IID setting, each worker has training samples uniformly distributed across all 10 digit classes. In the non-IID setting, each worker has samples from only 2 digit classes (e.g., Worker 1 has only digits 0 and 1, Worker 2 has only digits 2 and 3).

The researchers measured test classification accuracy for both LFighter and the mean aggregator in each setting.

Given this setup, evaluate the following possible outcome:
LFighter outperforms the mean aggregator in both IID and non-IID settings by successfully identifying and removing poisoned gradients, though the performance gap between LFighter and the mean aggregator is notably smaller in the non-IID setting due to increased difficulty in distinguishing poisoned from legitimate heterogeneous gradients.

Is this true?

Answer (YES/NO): NO